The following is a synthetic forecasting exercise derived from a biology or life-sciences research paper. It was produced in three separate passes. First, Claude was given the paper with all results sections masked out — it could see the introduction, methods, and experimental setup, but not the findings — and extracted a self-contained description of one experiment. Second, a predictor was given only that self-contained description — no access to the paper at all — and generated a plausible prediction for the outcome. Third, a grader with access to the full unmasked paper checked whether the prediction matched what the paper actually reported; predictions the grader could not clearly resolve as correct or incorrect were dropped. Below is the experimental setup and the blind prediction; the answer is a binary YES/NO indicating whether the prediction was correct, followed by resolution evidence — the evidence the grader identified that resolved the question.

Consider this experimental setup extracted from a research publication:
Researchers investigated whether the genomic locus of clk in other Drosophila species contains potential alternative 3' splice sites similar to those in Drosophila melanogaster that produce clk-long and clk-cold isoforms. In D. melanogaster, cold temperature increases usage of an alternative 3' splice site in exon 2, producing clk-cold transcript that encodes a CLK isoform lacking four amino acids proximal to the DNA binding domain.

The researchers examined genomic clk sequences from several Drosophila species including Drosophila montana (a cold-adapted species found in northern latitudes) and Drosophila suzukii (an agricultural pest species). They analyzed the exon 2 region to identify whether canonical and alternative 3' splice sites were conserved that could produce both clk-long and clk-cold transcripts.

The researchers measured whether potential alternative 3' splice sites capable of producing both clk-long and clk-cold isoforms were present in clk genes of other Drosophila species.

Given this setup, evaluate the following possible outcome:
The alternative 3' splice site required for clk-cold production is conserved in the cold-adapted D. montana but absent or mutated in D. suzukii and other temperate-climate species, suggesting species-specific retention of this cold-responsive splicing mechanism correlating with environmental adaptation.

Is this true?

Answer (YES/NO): NO